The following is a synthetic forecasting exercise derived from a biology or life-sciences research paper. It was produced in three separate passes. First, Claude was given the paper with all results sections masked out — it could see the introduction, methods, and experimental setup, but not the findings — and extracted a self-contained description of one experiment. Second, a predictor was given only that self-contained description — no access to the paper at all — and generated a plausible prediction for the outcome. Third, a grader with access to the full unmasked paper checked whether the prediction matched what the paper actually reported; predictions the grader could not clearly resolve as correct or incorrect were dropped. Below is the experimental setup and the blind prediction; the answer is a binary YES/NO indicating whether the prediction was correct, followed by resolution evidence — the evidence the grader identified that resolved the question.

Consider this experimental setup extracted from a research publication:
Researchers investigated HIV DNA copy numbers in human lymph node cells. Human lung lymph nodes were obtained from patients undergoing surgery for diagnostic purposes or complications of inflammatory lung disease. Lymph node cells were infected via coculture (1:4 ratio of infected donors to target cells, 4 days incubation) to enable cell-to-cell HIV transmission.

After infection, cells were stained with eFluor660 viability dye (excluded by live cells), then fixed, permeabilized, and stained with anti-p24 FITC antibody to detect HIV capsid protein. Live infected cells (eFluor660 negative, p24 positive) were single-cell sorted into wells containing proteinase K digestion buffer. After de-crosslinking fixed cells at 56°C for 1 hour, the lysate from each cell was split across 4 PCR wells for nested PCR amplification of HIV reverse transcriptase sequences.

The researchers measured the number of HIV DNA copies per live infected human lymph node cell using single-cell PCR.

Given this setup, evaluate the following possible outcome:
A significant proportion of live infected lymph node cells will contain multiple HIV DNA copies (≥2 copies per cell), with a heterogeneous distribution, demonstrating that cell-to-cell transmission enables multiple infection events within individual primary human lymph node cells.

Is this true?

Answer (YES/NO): YES